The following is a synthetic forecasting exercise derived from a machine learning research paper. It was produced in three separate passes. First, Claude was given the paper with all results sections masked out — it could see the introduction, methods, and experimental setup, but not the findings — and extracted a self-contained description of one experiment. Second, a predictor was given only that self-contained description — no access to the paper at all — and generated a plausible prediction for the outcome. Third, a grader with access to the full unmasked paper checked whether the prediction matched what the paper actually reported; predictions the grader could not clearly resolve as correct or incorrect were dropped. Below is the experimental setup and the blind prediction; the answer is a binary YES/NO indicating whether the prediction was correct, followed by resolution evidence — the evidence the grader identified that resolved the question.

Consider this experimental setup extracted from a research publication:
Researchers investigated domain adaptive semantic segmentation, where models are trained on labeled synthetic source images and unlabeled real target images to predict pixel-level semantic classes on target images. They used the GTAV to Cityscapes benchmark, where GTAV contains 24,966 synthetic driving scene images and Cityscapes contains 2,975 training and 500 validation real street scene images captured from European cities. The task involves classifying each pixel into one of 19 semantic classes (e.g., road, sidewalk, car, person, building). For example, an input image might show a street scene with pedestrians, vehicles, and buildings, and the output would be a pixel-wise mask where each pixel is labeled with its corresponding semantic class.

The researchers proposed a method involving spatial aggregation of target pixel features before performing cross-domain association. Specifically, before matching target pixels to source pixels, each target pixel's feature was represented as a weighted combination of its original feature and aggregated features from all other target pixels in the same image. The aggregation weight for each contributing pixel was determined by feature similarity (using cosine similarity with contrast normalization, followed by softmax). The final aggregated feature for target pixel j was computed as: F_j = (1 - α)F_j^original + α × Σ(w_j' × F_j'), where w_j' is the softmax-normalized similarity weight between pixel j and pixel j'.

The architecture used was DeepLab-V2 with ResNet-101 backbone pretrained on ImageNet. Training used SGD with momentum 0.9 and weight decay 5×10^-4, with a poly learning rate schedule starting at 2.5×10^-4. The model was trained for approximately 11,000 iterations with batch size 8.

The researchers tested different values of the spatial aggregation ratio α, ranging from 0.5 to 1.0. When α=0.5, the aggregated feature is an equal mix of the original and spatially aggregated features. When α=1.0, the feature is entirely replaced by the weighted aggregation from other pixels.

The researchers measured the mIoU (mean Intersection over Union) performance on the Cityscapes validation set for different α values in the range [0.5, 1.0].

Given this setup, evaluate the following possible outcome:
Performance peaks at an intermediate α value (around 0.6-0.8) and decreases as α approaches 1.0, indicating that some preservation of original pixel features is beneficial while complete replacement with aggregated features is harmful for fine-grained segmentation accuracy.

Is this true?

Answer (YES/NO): NO